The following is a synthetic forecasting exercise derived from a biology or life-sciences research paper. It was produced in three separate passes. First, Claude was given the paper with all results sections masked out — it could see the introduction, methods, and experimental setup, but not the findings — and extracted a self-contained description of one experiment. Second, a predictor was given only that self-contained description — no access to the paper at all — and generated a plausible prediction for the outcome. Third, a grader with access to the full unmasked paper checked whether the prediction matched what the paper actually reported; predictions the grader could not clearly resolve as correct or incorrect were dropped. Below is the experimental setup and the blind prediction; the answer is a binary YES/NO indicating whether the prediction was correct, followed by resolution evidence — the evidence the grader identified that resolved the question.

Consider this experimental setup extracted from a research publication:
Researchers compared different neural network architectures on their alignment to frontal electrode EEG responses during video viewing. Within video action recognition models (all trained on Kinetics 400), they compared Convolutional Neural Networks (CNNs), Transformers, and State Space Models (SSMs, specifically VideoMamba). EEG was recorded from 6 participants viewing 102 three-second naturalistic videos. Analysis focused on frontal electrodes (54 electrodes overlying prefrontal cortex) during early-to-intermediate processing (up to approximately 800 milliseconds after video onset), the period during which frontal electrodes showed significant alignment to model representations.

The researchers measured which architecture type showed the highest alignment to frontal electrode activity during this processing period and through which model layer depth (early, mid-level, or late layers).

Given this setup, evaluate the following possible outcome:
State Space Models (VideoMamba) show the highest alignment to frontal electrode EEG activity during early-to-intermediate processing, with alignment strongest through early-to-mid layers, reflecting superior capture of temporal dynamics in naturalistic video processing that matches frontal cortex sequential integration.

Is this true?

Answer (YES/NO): NO